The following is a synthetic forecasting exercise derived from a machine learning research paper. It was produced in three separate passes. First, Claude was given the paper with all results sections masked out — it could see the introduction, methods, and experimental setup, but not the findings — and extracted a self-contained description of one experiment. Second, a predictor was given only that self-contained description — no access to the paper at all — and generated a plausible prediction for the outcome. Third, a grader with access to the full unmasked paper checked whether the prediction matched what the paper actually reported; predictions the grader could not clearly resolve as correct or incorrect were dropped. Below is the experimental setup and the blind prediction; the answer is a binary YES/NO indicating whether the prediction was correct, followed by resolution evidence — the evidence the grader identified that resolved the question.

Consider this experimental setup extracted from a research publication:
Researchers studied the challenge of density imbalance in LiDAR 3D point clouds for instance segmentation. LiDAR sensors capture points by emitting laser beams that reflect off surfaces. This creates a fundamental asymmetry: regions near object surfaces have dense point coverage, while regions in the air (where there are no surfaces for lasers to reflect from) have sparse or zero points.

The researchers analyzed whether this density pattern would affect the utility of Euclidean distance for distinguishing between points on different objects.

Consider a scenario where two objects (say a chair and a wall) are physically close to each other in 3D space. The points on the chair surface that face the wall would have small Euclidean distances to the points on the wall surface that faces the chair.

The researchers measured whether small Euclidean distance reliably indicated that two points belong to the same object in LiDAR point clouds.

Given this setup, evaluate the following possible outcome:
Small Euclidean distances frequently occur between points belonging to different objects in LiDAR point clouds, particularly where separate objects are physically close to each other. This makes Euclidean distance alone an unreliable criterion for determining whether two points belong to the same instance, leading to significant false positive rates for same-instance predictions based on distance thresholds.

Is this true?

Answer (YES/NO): YES